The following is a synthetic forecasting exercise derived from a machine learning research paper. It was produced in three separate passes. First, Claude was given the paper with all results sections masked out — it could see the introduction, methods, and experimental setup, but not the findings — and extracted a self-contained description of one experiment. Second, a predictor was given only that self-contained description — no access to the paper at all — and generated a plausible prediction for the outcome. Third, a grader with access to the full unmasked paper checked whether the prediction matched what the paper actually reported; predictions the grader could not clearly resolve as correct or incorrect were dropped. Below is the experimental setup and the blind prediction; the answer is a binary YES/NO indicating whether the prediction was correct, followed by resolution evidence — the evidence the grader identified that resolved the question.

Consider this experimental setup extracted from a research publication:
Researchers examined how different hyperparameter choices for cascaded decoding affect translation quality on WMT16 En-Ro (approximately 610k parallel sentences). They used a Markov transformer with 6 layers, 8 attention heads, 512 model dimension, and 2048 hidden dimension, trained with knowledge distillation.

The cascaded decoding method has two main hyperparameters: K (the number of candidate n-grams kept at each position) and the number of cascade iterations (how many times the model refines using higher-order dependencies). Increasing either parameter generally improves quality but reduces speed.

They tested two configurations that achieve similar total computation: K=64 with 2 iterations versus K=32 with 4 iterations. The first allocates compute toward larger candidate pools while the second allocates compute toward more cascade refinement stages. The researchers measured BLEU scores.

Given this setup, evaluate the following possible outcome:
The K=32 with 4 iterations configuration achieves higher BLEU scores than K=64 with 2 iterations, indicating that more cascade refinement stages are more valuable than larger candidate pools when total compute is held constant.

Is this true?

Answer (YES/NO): YES